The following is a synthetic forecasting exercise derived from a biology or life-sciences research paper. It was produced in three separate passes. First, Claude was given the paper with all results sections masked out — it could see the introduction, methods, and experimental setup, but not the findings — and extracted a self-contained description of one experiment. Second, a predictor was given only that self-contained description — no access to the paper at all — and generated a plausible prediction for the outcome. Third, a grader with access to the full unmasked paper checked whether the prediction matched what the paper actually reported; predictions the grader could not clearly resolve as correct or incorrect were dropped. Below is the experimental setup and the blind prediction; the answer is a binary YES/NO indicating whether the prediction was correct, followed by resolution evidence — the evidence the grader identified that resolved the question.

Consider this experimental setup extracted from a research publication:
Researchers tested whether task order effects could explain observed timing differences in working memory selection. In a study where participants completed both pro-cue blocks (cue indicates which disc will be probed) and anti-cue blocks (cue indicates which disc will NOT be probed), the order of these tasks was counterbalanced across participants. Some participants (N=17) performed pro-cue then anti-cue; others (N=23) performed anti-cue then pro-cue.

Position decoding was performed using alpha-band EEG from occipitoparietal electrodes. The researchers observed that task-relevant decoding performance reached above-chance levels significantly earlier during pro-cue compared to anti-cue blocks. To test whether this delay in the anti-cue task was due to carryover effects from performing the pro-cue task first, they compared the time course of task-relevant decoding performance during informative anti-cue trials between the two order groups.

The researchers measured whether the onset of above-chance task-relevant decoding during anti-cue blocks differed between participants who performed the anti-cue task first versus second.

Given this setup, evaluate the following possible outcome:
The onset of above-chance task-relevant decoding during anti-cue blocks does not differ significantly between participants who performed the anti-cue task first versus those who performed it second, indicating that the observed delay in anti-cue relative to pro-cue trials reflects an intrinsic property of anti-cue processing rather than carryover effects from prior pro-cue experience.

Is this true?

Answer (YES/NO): YES